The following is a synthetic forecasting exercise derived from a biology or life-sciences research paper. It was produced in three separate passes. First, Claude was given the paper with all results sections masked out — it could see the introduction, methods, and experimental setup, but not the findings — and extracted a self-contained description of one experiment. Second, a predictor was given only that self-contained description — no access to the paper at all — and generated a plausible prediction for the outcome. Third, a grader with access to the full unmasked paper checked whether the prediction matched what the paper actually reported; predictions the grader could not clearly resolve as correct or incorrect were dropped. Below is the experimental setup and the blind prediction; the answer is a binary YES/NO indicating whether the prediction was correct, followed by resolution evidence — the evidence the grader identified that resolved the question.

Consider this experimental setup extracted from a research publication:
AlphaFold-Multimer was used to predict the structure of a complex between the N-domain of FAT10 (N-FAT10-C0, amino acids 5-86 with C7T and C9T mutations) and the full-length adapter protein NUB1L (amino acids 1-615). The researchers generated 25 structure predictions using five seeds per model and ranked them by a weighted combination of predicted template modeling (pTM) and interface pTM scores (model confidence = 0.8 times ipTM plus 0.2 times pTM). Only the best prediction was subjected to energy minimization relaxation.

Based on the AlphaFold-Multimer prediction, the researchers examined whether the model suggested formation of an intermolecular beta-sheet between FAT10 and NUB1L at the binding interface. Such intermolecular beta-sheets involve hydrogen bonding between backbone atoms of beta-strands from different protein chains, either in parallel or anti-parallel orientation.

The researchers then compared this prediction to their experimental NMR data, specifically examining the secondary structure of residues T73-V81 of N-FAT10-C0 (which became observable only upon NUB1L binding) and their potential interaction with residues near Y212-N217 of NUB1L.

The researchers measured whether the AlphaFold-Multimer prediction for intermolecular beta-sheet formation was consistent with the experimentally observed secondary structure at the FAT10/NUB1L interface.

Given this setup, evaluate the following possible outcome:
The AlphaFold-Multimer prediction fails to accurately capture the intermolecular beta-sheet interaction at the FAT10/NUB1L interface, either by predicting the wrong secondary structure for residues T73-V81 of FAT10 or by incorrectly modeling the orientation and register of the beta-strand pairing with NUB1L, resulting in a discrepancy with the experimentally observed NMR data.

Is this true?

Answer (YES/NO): YES